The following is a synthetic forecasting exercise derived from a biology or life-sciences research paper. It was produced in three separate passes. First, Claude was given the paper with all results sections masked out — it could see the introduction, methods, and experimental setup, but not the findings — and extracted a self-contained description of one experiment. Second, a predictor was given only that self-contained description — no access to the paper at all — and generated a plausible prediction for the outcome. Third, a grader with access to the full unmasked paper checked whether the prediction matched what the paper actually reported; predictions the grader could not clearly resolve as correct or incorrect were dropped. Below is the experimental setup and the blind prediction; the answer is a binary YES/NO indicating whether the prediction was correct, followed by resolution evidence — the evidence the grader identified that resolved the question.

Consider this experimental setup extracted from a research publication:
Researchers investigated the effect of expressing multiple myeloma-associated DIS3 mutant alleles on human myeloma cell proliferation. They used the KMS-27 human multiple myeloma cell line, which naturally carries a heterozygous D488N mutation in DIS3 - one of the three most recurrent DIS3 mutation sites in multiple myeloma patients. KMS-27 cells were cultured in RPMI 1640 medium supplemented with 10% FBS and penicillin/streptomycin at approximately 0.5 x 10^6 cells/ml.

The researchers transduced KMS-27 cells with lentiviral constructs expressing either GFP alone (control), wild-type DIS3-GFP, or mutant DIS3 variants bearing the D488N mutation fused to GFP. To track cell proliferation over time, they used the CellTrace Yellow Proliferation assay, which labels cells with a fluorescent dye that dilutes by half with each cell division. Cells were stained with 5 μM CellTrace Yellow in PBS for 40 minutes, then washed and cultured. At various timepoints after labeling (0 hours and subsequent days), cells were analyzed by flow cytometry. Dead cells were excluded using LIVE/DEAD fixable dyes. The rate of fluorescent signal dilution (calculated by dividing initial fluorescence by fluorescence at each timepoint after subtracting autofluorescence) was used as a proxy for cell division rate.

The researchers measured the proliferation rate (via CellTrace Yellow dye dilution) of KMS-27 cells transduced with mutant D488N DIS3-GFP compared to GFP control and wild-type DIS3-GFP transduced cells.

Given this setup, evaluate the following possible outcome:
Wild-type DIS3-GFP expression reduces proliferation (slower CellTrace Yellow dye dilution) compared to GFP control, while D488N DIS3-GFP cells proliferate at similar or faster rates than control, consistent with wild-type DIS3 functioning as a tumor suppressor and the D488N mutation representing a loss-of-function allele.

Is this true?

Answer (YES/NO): NO